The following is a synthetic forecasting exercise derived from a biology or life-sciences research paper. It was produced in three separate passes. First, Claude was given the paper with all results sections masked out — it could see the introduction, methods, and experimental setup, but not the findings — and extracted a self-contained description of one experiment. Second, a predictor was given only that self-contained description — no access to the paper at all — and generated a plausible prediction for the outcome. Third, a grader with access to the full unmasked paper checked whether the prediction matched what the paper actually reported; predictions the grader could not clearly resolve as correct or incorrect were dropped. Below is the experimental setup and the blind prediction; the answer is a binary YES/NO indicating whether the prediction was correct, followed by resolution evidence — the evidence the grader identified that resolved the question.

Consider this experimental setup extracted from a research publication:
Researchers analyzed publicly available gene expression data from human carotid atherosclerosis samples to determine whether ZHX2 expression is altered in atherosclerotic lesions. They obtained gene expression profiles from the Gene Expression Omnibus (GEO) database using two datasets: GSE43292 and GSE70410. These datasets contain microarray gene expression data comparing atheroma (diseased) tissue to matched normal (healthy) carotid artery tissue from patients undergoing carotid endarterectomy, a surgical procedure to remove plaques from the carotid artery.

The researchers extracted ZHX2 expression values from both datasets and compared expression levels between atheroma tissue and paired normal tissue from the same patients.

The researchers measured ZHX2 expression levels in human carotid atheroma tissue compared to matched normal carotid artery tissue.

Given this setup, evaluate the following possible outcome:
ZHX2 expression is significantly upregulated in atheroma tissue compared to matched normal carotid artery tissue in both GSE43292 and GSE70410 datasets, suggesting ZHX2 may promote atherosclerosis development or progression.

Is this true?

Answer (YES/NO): NO